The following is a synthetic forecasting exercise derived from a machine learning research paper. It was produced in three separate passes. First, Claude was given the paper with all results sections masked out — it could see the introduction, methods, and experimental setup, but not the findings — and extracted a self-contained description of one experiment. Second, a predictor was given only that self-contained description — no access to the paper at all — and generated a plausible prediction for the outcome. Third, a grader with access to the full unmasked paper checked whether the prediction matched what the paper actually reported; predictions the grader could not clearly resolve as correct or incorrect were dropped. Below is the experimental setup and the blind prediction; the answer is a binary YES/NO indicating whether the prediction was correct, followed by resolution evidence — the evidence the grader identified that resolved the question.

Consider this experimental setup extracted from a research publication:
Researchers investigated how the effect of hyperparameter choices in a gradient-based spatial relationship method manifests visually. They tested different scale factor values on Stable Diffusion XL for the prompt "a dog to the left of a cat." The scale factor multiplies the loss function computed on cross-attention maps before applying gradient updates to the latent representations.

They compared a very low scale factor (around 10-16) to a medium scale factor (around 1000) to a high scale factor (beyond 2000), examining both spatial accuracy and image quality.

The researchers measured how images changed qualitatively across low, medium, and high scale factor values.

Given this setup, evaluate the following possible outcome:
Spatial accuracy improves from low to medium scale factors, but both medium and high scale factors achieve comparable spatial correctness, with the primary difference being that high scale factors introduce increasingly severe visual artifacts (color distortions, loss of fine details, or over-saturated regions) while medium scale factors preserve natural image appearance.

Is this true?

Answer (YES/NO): NO